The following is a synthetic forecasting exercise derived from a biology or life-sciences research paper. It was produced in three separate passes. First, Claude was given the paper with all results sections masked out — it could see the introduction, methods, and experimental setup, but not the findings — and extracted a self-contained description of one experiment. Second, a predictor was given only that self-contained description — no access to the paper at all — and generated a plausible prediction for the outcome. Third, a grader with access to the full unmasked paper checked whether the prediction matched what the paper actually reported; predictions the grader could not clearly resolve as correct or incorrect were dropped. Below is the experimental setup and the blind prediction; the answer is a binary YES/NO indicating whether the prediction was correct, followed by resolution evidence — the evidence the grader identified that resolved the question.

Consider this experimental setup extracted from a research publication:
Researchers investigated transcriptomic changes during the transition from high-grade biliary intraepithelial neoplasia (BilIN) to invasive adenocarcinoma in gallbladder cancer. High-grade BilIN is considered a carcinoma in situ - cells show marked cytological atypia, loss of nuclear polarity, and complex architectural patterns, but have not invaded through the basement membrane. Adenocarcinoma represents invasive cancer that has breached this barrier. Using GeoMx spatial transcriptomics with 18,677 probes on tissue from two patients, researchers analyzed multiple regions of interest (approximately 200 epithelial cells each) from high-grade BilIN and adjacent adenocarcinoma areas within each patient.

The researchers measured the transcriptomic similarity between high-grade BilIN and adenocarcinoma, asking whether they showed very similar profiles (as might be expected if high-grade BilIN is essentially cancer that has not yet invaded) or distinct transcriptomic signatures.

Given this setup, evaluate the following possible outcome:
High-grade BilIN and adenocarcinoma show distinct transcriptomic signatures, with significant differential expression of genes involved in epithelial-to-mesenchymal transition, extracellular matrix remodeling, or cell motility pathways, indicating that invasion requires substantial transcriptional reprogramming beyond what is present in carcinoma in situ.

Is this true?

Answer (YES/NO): NO